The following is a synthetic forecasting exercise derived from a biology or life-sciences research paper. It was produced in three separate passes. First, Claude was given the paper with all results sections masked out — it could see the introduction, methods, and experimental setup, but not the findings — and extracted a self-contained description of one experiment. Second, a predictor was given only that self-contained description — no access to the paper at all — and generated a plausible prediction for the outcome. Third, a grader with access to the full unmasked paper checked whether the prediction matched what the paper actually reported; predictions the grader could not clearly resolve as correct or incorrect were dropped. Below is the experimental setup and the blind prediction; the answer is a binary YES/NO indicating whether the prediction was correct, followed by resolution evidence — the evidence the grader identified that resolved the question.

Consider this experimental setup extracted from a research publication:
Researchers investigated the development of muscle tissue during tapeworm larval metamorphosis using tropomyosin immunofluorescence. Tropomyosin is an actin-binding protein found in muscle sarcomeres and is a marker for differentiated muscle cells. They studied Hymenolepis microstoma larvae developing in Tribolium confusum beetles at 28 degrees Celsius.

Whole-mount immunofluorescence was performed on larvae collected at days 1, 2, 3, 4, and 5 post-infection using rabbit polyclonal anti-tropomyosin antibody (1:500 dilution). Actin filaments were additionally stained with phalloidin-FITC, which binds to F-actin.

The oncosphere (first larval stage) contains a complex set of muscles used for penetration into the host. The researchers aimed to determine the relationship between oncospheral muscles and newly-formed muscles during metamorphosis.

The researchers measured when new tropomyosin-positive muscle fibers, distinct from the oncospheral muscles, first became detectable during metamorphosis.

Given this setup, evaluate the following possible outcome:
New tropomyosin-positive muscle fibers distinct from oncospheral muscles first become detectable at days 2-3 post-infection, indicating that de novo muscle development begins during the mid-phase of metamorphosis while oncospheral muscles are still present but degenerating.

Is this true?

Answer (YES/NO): NO